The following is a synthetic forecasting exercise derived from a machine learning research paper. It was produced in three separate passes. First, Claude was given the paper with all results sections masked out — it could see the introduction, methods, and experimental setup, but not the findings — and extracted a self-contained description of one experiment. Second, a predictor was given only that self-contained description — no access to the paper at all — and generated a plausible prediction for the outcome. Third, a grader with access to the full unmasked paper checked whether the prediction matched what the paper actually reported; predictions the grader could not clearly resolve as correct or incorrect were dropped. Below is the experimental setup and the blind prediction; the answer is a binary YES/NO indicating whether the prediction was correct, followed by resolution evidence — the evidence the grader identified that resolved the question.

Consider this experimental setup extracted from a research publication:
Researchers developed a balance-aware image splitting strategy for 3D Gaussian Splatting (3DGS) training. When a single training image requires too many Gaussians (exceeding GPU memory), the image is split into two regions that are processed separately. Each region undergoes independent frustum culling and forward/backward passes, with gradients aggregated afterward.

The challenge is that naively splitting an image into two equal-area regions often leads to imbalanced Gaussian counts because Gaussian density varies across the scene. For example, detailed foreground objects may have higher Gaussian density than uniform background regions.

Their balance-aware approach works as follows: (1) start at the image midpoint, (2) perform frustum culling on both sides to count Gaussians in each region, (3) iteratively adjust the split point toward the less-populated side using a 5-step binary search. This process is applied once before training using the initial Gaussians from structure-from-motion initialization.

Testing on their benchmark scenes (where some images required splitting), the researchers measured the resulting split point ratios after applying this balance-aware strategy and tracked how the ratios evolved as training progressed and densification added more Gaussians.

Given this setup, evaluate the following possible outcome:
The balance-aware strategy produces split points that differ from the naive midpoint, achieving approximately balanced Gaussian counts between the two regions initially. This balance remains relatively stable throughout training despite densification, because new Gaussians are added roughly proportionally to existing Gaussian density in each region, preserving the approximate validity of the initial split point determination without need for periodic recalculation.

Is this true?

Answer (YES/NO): YES